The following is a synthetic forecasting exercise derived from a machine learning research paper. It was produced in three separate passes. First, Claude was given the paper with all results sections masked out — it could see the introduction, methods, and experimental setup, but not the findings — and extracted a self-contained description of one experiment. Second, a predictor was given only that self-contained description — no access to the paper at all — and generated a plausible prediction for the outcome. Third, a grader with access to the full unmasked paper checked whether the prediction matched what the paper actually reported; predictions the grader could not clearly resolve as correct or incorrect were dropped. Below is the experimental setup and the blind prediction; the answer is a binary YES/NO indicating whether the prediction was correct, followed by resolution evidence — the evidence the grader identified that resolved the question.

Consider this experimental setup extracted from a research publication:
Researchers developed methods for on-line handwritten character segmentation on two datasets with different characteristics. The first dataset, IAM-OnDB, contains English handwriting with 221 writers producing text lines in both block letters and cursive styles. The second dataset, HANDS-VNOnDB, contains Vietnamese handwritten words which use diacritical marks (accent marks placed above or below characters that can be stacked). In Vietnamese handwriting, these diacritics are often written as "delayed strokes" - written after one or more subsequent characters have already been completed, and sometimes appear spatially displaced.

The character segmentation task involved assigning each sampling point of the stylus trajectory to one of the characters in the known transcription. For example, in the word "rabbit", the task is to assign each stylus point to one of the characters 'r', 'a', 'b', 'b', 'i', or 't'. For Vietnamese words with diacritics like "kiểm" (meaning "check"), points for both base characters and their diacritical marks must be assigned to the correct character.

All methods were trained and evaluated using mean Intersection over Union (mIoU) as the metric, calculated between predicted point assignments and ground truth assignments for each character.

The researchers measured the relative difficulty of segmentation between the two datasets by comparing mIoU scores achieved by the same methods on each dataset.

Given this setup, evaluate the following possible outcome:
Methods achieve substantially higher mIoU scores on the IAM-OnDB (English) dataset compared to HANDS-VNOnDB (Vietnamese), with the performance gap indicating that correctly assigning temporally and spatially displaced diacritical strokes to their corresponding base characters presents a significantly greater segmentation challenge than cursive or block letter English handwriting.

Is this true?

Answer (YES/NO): NO